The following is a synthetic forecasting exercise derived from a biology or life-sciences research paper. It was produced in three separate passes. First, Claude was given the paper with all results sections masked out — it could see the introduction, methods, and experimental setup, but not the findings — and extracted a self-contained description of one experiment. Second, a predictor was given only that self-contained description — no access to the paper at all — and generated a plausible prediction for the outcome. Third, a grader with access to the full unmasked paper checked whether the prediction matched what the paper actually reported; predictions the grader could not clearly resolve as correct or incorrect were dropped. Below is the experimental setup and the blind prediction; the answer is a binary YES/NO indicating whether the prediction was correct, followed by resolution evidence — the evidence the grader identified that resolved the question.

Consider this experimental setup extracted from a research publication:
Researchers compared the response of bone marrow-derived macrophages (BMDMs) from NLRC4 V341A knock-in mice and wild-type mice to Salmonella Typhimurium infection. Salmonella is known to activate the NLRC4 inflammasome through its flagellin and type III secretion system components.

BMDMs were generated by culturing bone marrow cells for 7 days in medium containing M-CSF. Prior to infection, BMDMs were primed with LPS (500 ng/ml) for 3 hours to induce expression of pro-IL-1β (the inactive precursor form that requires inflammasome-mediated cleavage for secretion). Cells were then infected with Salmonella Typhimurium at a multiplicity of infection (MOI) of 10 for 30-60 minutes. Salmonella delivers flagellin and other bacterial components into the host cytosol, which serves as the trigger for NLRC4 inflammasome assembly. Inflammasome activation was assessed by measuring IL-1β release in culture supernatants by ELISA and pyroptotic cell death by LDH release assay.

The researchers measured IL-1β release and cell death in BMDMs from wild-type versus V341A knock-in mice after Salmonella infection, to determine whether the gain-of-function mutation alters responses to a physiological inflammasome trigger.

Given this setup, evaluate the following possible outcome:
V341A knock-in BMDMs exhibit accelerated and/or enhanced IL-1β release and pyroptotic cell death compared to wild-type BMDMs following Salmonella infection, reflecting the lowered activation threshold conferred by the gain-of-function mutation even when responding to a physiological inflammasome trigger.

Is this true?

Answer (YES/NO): YES